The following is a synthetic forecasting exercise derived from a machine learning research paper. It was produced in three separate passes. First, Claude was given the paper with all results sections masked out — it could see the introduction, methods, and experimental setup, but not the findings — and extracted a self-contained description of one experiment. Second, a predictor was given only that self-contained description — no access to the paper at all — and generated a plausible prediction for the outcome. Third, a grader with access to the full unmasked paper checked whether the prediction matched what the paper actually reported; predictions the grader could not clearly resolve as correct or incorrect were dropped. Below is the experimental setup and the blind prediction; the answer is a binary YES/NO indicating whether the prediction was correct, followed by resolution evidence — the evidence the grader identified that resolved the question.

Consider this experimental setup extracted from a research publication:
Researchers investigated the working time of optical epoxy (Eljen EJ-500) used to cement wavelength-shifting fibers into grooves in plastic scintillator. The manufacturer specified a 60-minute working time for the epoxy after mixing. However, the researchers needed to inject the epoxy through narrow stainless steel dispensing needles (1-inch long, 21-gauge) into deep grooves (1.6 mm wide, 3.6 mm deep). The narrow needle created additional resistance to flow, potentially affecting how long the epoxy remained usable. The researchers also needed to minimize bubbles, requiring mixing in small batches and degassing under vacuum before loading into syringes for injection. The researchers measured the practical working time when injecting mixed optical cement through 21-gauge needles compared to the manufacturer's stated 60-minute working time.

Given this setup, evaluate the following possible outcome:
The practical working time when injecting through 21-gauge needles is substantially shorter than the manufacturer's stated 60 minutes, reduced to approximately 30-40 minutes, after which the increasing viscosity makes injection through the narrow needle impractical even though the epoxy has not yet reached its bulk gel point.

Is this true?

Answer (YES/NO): NO